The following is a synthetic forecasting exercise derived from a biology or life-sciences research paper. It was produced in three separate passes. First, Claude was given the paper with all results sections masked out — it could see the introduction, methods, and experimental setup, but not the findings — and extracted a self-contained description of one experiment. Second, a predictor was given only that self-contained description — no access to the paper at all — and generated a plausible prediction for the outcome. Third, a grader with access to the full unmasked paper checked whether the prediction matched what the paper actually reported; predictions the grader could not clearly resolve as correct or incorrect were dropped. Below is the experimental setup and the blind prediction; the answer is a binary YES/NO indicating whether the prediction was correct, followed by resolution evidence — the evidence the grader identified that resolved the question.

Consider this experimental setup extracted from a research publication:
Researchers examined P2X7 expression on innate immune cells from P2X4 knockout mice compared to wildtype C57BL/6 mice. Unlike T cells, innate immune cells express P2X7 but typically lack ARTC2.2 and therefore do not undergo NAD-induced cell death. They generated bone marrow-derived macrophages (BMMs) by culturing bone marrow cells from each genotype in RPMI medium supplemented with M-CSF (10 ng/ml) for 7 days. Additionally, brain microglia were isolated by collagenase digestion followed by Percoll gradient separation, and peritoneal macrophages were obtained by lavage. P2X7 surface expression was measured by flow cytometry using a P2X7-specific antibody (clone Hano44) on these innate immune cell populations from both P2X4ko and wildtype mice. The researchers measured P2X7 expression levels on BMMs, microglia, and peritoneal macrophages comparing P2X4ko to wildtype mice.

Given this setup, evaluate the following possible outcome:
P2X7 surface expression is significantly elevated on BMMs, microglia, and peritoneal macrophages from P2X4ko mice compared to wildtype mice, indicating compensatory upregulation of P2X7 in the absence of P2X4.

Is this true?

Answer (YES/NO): NO